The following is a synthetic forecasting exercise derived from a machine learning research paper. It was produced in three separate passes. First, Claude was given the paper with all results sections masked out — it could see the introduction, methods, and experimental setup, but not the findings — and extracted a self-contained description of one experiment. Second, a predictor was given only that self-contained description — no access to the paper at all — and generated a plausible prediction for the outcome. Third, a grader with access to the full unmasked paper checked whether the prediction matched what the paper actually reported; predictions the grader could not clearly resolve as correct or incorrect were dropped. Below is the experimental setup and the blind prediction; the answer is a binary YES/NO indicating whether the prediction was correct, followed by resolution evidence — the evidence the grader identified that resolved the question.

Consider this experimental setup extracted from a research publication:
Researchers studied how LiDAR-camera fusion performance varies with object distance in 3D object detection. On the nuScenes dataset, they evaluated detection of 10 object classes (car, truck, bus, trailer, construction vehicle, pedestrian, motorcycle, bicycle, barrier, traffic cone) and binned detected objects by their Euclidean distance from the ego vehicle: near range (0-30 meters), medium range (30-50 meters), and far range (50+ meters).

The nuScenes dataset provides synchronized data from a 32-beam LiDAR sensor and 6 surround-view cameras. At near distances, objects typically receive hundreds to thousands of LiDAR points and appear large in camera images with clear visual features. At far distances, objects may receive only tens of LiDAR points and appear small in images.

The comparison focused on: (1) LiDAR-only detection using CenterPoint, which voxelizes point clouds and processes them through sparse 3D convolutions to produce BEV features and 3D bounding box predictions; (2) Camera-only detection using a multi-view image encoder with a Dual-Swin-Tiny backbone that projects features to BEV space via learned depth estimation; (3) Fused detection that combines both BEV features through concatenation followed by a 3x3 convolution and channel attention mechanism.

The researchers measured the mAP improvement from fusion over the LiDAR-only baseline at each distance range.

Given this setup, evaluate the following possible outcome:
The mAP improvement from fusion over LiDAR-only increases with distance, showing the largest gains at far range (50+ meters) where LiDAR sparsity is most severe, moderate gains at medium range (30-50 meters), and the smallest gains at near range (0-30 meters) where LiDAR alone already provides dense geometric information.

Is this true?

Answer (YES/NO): YES